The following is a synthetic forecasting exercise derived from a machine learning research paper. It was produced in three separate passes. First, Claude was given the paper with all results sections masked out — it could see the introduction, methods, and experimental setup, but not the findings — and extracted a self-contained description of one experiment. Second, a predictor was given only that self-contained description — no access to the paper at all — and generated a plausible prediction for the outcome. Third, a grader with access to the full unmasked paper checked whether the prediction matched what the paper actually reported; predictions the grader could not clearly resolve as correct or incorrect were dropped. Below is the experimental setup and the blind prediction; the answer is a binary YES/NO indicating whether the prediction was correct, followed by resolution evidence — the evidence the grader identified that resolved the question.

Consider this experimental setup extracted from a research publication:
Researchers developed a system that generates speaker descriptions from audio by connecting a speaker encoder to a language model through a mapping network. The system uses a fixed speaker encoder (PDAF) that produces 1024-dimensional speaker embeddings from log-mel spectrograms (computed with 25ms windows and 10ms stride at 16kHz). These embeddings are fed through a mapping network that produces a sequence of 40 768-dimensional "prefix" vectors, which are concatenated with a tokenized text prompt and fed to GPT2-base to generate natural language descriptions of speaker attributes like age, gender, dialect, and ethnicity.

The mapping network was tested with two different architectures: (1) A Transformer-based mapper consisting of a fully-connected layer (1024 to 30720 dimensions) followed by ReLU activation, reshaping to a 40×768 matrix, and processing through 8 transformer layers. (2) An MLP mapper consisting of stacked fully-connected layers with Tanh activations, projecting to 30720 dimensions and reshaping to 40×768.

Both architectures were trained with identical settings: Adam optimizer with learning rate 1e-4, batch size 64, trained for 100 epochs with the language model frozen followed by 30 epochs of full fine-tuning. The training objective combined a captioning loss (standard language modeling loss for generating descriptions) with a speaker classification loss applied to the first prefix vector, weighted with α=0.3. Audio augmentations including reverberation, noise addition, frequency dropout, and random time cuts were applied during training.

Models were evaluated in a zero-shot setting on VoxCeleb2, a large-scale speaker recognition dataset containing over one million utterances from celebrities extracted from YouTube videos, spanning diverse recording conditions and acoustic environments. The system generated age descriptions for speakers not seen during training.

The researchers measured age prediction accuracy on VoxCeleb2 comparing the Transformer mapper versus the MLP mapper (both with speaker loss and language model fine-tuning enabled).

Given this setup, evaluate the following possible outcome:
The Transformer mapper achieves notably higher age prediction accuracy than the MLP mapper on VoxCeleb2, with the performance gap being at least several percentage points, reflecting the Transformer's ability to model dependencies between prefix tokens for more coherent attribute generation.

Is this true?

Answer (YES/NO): NO